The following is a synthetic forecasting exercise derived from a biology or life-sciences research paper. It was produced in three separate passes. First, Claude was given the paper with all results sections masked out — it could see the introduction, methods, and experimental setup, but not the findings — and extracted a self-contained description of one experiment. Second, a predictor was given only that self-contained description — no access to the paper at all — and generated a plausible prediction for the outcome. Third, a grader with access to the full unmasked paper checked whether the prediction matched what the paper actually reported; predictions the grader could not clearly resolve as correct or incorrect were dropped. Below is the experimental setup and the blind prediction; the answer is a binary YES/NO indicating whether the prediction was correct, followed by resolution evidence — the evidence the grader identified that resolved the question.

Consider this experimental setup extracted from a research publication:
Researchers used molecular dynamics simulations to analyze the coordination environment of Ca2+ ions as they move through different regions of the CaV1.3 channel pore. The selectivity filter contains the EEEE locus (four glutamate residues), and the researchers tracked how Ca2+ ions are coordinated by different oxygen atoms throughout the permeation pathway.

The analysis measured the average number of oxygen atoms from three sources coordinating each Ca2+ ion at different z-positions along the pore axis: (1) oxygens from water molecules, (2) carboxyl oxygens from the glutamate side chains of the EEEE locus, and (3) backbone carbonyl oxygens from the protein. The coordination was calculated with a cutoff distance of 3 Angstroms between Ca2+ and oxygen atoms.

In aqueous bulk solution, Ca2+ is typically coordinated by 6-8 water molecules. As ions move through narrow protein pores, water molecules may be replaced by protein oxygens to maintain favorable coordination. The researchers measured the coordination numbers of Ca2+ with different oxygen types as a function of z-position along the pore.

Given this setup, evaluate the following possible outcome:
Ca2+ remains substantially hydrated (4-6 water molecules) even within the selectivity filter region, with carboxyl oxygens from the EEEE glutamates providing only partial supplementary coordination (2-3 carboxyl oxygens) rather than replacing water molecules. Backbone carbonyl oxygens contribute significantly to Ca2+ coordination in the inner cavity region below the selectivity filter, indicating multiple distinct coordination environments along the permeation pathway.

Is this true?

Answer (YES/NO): NO